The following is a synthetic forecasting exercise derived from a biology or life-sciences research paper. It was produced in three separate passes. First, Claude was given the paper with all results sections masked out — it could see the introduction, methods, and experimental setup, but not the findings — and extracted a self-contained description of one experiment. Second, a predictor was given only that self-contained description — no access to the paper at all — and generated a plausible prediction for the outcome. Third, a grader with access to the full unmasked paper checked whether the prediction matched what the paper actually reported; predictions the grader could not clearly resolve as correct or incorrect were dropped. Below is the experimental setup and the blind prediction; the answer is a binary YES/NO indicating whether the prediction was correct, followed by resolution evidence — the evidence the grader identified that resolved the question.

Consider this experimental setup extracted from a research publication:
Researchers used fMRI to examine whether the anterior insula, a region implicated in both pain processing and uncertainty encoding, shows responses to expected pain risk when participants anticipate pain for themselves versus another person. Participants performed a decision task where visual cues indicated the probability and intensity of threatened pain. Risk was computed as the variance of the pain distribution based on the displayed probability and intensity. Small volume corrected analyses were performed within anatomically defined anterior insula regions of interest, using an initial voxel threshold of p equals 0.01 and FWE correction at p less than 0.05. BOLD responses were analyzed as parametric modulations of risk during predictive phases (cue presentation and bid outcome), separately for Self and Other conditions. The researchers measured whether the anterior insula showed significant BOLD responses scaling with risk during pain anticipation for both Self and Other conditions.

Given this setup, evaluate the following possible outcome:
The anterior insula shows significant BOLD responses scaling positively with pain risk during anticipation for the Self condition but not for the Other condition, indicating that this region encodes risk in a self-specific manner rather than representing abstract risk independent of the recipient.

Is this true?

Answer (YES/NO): NO